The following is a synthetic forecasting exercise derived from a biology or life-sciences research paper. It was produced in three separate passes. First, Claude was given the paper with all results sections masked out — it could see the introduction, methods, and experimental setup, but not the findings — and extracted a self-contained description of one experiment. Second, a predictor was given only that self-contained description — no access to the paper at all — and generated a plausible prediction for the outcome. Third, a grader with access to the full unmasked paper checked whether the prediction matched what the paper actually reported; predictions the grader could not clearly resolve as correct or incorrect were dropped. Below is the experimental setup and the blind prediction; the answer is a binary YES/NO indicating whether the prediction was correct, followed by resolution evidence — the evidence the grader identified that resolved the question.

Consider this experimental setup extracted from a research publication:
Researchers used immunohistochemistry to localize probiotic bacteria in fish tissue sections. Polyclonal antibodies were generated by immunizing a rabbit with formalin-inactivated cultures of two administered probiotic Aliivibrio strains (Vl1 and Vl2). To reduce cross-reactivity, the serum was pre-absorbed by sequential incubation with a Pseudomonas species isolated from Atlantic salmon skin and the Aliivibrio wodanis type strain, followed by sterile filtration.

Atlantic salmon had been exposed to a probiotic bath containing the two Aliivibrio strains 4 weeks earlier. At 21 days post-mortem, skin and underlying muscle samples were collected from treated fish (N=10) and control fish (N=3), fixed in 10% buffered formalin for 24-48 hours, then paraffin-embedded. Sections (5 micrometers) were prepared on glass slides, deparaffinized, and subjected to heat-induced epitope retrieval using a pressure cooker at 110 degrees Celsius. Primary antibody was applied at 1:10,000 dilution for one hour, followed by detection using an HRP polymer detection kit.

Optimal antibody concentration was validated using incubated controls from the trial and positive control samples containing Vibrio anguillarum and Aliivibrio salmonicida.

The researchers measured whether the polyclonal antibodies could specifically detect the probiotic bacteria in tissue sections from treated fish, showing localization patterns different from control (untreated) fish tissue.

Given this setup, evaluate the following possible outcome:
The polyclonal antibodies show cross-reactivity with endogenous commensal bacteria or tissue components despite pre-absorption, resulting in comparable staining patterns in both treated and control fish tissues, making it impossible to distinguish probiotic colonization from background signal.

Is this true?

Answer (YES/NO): NO